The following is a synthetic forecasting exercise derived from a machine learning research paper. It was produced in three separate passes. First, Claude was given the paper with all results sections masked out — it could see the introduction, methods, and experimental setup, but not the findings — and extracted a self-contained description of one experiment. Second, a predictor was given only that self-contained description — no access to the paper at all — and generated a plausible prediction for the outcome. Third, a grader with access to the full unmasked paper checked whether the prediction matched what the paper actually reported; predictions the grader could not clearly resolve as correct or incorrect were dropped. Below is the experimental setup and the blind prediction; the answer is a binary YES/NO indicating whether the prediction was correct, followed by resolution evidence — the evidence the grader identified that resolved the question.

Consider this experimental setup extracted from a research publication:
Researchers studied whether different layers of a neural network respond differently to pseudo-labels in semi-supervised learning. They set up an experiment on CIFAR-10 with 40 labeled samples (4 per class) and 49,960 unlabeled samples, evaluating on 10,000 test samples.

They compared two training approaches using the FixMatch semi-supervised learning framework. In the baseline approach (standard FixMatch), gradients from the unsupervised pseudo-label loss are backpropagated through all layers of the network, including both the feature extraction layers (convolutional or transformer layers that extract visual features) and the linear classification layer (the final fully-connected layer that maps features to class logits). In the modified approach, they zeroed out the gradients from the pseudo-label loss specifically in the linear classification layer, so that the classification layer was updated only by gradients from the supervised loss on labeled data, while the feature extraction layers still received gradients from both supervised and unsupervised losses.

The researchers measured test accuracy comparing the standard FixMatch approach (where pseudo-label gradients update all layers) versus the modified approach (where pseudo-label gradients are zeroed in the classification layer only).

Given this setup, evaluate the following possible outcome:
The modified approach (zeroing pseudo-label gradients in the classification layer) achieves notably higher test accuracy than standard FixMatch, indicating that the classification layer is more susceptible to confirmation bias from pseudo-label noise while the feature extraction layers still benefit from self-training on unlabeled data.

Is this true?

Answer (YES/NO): YES